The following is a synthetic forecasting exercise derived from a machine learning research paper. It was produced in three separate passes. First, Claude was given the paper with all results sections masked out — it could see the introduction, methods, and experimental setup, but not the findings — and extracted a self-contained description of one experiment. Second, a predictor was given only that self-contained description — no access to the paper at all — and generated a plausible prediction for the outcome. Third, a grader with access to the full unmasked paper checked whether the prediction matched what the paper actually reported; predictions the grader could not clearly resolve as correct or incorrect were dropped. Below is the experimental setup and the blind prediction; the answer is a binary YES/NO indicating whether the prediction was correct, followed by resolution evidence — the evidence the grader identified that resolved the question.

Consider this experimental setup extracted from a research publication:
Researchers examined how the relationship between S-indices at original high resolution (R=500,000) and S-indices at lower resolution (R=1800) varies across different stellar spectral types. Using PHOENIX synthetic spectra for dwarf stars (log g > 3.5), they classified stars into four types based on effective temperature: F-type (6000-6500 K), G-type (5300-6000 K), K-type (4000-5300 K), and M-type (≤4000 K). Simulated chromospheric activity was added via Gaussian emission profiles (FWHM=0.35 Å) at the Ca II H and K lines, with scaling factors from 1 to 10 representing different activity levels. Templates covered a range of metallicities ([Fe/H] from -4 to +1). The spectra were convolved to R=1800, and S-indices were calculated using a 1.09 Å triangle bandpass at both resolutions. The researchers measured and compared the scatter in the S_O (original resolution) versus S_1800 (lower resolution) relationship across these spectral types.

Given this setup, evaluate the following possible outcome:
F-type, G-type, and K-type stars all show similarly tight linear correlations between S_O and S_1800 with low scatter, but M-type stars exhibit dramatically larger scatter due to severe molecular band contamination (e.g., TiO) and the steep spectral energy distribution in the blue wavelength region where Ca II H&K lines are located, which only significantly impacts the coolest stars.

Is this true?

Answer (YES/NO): NO